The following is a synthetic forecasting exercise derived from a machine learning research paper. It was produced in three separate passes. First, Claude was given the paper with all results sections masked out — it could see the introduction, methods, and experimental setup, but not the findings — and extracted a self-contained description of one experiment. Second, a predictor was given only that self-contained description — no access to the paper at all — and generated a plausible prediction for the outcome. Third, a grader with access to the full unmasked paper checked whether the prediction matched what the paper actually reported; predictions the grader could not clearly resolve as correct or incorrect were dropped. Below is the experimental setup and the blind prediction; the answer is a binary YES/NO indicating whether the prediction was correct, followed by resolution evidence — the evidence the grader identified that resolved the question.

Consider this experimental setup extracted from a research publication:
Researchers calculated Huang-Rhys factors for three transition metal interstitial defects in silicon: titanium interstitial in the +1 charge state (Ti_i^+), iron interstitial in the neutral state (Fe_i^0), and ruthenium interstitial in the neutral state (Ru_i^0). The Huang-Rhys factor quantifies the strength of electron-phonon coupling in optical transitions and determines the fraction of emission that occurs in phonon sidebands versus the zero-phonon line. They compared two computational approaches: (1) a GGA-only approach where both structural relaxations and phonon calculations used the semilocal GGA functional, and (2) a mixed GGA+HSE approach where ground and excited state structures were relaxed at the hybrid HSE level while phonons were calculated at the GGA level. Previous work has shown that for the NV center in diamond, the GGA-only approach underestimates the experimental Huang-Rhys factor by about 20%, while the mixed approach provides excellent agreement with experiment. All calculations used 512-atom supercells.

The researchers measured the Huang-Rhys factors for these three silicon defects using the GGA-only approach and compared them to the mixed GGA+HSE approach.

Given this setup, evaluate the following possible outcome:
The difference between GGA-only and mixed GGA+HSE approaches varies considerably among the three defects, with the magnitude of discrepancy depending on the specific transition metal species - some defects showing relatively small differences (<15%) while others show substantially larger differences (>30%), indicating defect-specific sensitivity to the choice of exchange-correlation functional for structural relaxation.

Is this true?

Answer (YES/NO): NO